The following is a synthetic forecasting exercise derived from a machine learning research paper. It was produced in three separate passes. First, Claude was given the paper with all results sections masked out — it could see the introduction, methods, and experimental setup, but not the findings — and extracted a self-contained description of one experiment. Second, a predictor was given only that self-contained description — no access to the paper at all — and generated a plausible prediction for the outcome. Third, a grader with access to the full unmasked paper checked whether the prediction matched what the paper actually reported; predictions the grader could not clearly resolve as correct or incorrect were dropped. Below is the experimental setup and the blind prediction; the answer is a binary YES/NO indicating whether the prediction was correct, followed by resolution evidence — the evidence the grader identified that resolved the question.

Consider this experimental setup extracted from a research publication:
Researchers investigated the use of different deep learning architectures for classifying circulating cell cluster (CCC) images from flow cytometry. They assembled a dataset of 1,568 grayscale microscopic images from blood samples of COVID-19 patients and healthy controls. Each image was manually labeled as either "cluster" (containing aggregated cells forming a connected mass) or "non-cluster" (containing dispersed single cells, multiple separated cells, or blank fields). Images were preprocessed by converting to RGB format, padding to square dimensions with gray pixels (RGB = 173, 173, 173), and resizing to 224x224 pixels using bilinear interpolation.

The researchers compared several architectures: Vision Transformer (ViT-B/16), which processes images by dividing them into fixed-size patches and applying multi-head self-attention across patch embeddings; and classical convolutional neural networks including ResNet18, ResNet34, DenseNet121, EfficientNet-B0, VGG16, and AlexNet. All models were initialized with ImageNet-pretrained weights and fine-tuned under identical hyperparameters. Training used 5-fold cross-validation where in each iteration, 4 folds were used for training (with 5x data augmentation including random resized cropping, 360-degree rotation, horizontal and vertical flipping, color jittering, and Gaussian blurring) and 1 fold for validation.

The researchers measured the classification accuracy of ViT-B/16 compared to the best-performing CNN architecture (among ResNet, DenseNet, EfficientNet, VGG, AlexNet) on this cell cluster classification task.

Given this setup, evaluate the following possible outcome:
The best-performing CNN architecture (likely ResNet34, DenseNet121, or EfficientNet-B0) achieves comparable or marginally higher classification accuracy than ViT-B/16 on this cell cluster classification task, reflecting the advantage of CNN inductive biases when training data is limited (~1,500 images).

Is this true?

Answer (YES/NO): NO